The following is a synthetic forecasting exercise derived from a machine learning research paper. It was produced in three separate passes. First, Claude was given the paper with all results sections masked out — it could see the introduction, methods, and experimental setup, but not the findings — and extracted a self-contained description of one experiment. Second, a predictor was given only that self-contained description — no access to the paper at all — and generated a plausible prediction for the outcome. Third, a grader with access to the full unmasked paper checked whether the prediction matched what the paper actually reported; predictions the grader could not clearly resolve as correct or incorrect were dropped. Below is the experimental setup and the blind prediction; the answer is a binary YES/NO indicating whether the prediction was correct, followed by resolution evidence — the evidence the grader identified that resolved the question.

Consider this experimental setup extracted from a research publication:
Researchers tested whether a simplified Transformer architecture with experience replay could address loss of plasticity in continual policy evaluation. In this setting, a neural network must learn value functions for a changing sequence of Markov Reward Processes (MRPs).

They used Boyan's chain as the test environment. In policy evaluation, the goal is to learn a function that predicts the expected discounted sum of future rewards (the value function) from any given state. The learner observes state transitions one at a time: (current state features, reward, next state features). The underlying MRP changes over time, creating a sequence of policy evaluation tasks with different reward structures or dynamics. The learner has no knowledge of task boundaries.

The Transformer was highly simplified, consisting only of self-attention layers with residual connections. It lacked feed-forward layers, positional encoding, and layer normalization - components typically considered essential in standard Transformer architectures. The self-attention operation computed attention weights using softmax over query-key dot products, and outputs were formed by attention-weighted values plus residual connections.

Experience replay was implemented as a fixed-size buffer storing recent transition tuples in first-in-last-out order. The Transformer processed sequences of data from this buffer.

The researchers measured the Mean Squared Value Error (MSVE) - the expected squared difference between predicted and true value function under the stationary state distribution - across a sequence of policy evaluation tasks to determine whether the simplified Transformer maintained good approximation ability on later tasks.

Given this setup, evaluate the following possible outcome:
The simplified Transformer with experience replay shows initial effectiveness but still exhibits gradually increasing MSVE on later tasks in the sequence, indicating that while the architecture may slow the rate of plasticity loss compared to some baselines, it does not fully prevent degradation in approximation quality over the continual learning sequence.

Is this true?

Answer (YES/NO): NO